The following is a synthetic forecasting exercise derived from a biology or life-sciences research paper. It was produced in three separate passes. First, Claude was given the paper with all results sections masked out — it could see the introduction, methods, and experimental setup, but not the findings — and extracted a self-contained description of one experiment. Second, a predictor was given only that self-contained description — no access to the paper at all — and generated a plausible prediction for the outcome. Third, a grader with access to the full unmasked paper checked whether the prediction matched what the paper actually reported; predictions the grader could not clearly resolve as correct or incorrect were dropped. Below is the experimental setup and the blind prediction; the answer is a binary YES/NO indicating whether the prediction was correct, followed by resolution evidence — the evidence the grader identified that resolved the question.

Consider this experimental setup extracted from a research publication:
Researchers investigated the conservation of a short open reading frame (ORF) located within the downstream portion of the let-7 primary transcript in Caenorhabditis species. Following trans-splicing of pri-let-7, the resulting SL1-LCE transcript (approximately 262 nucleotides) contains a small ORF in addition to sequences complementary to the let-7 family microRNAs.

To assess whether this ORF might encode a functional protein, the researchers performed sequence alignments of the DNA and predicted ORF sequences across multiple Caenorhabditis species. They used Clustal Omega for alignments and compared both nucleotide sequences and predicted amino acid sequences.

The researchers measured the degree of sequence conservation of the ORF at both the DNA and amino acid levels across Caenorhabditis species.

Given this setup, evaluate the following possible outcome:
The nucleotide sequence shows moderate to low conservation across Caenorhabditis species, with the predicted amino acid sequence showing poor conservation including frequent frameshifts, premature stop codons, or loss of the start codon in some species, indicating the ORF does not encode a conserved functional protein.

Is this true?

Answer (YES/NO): NO